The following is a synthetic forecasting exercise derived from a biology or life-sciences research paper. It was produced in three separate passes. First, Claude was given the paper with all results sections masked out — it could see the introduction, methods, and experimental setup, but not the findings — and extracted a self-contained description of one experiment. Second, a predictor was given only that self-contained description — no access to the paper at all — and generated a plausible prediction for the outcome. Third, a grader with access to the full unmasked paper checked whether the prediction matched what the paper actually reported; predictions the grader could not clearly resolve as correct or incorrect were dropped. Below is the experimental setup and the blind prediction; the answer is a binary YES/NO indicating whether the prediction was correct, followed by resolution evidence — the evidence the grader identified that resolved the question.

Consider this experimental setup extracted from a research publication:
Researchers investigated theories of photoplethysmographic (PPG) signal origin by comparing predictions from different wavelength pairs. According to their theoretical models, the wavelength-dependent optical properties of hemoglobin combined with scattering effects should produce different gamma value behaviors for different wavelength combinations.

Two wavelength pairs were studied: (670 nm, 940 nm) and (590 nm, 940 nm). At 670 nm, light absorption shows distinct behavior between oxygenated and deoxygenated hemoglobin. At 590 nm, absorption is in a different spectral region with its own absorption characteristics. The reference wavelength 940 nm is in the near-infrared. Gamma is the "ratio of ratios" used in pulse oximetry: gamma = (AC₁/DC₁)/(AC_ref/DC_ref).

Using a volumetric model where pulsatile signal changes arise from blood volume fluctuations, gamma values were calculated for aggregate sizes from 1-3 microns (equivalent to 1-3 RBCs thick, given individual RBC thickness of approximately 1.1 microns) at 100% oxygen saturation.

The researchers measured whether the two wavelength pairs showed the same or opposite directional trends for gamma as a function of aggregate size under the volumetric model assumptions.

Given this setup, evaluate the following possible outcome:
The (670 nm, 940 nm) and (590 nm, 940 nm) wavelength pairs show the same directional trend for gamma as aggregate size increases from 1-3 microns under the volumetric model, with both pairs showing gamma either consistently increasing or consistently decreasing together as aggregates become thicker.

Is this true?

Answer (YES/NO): NO